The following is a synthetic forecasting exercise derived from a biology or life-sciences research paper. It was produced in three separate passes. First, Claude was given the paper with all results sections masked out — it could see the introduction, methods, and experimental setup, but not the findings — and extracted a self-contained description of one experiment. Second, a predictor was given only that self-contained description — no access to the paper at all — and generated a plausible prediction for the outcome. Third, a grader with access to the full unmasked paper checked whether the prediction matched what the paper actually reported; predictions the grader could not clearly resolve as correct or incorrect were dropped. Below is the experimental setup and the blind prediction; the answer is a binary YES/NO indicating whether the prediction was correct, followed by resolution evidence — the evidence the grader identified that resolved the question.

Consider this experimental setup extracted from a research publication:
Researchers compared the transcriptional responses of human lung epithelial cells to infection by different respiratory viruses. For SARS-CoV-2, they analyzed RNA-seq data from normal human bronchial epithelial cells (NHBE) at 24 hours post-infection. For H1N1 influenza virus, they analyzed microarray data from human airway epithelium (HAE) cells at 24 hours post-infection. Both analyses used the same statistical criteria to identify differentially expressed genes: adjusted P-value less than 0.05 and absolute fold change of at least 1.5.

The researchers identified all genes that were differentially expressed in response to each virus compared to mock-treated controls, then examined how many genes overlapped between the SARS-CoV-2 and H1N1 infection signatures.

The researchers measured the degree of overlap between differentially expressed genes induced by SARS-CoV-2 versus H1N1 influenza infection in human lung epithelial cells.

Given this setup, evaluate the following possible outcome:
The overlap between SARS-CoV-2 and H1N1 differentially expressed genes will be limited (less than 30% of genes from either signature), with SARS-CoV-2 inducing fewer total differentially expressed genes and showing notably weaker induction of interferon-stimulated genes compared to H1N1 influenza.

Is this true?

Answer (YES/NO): NO